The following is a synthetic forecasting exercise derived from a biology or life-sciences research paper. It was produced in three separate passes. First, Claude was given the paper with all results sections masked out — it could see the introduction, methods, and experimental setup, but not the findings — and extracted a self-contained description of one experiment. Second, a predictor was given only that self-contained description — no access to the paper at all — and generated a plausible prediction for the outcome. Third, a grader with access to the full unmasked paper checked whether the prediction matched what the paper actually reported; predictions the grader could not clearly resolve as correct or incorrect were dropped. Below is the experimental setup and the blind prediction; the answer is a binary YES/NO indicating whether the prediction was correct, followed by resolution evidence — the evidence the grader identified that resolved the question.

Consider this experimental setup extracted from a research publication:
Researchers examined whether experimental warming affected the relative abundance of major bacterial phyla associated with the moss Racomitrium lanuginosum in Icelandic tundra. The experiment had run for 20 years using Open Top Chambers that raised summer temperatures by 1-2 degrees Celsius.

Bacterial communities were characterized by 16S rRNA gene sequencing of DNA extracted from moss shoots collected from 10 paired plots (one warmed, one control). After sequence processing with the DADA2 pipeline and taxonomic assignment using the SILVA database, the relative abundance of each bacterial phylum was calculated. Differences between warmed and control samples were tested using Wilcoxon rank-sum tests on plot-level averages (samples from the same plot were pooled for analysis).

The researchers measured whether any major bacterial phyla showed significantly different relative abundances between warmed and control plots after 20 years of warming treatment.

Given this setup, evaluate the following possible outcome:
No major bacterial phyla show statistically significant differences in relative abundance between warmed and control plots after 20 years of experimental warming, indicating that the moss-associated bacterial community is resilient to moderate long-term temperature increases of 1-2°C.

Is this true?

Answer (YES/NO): NO